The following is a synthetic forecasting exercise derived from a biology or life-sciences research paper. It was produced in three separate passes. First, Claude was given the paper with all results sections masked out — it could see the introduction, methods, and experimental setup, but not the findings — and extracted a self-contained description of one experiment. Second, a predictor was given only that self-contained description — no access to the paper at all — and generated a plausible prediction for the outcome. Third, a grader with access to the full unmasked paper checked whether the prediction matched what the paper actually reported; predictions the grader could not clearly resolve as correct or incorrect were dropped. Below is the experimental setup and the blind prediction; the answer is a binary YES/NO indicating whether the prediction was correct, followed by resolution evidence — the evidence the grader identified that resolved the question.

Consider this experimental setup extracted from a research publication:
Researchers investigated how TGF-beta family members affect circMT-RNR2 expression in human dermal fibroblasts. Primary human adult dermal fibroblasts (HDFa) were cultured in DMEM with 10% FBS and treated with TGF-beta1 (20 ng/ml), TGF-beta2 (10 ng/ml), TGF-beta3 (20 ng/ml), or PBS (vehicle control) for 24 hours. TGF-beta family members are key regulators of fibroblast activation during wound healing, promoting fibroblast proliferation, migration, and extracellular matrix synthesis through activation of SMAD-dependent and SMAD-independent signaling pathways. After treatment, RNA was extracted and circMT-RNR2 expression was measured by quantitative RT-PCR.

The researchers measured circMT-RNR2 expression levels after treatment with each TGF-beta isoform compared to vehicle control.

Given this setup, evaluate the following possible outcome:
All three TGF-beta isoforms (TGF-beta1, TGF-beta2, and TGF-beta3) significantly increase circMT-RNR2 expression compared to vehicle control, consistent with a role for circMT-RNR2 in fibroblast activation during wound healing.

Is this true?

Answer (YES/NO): NO